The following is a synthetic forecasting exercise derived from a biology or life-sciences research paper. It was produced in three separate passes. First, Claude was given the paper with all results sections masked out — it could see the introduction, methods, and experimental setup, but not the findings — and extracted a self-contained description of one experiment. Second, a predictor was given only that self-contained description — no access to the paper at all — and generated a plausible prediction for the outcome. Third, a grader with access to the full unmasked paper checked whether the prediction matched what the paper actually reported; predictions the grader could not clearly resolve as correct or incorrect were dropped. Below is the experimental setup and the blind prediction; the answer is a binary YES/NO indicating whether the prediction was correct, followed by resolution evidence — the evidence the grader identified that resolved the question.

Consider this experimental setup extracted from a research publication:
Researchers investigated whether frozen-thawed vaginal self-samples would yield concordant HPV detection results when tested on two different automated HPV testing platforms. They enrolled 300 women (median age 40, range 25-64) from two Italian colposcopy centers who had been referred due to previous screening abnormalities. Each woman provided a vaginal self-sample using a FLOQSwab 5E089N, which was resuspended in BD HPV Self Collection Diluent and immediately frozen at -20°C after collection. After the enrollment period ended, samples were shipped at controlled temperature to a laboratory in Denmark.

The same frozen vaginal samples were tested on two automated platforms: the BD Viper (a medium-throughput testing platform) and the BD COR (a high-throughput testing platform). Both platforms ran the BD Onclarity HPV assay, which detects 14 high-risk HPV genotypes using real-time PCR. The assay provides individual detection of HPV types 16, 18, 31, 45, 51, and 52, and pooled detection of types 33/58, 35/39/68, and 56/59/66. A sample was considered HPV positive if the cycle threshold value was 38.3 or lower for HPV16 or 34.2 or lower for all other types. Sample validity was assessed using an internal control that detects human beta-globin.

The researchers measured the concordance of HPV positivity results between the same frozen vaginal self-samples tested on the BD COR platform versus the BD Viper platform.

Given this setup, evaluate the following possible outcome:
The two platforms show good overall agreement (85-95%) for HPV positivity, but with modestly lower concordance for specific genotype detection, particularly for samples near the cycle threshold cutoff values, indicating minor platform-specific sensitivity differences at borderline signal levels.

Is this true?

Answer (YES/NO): NO